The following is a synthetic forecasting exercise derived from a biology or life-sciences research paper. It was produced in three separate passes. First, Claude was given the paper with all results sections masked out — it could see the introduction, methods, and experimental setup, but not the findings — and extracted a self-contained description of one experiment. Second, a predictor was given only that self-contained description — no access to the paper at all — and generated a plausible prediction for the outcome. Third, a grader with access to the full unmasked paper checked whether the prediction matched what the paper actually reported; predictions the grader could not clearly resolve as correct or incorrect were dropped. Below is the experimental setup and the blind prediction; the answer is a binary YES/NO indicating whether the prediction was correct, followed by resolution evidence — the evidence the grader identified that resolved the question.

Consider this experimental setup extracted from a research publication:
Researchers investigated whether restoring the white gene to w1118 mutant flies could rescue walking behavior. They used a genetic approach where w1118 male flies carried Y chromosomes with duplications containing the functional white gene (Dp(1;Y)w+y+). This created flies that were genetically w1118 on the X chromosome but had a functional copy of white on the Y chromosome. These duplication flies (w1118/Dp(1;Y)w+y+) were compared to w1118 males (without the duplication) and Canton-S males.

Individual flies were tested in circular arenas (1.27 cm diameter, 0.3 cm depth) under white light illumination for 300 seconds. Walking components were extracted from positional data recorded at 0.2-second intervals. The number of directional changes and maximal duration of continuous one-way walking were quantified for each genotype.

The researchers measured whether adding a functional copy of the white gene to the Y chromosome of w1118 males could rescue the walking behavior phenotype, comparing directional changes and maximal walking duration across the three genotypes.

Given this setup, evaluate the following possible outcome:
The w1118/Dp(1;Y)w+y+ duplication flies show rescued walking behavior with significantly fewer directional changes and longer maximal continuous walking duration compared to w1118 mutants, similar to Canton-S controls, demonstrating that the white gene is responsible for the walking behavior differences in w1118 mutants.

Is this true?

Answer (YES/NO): NO